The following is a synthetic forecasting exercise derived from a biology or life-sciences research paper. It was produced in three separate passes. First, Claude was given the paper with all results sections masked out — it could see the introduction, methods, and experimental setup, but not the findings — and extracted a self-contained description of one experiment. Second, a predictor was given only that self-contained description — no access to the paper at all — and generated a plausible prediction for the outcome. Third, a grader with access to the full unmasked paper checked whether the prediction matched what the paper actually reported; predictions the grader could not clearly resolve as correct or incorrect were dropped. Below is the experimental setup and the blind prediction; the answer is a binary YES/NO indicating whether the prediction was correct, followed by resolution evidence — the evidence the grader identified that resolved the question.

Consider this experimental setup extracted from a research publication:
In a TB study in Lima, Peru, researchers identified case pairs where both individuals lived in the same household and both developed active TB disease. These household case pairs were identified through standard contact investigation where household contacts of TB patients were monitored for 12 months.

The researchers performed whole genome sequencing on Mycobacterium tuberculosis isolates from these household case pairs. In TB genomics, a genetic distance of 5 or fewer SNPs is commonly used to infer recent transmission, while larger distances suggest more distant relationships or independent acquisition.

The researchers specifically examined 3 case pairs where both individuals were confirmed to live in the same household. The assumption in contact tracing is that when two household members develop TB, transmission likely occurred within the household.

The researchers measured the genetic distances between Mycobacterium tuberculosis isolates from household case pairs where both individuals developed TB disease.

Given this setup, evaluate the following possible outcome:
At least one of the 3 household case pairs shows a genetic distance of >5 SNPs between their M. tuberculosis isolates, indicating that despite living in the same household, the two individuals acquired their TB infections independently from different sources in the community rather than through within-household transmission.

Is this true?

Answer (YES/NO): YES